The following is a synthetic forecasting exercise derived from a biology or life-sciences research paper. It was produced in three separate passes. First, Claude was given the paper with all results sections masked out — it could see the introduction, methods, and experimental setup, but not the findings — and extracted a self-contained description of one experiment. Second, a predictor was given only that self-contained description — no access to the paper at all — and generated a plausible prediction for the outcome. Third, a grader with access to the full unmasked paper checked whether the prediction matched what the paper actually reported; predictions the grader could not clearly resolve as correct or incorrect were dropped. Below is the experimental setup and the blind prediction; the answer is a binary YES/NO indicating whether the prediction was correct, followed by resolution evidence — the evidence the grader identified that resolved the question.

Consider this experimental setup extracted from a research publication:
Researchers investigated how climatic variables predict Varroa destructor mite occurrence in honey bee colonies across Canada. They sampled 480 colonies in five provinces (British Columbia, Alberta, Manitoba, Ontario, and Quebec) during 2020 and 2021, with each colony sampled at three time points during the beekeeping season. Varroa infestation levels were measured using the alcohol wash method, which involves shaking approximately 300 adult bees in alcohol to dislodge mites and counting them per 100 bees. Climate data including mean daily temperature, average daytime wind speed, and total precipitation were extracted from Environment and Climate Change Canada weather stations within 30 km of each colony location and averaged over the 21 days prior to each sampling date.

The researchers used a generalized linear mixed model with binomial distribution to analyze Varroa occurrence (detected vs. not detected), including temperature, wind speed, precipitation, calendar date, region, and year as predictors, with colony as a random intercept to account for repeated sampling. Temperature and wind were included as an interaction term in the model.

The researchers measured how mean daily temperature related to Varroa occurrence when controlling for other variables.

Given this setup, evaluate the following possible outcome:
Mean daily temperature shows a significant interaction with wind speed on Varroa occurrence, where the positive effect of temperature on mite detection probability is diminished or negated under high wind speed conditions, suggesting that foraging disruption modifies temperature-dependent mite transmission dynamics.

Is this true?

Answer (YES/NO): NO